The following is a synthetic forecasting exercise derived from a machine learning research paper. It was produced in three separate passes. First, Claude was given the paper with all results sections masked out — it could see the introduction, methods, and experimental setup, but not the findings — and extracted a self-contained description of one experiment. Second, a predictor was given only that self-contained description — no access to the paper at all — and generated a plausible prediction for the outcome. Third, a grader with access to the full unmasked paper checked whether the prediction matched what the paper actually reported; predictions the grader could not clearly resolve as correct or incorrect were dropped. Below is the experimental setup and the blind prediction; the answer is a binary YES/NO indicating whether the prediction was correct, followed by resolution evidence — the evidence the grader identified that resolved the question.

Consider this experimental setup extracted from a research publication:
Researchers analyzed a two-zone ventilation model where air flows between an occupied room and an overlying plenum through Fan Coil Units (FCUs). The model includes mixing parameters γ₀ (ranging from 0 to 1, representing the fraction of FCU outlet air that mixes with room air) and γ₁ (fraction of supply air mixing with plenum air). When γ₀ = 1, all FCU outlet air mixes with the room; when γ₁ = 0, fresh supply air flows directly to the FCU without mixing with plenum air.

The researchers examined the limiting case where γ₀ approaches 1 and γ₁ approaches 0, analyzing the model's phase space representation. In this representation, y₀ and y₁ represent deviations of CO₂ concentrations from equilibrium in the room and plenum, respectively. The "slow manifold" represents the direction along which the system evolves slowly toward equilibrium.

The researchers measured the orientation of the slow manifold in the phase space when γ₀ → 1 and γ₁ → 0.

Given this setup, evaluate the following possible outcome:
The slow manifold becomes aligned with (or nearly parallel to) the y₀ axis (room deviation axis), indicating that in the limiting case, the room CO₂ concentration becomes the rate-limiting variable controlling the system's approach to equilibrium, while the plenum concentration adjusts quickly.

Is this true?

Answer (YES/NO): NO